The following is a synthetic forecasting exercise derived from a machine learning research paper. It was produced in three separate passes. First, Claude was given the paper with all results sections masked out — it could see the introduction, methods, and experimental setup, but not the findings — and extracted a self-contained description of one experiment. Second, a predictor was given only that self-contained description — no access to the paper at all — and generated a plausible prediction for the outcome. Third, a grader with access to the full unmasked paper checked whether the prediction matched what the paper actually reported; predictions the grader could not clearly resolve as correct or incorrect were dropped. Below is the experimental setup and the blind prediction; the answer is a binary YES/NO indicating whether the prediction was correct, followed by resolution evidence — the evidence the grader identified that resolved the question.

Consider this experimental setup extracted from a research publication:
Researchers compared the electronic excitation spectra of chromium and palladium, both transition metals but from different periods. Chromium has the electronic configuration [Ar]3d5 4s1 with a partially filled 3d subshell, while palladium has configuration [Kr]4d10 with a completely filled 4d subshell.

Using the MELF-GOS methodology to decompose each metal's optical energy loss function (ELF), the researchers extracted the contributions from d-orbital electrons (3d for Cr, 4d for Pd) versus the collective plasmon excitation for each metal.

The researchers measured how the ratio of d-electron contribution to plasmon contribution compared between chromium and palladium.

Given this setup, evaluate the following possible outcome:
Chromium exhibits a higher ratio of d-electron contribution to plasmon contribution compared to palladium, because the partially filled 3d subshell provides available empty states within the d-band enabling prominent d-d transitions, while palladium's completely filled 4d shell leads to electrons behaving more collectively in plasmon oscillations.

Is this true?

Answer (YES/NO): NO